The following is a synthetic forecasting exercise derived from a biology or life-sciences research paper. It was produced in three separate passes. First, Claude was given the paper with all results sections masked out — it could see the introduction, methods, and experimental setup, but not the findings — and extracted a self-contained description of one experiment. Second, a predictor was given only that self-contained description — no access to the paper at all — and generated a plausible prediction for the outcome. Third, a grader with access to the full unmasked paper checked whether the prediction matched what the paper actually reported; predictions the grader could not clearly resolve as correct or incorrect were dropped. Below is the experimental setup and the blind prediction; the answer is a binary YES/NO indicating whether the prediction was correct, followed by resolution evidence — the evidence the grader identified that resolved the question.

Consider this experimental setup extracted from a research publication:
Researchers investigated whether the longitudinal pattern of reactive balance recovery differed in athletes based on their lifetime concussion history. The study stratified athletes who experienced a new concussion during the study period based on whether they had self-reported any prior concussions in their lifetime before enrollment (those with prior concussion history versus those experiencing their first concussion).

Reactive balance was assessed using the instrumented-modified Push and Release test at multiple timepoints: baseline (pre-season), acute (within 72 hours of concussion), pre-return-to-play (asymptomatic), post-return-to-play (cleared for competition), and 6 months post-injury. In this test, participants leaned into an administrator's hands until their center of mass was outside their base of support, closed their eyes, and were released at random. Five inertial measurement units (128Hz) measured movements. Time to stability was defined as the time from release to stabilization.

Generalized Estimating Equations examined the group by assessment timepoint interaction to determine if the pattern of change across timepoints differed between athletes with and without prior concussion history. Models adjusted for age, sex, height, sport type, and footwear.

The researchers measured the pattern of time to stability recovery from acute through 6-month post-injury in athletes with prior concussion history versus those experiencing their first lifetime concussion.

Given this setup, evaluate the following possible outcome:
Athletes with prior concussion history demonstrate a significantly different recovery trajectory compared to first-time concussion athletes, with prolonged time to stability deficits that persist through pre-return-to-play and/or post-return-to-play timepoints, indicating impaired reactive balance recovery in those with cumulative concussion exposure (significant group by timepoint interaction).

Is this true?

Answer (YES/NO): NO